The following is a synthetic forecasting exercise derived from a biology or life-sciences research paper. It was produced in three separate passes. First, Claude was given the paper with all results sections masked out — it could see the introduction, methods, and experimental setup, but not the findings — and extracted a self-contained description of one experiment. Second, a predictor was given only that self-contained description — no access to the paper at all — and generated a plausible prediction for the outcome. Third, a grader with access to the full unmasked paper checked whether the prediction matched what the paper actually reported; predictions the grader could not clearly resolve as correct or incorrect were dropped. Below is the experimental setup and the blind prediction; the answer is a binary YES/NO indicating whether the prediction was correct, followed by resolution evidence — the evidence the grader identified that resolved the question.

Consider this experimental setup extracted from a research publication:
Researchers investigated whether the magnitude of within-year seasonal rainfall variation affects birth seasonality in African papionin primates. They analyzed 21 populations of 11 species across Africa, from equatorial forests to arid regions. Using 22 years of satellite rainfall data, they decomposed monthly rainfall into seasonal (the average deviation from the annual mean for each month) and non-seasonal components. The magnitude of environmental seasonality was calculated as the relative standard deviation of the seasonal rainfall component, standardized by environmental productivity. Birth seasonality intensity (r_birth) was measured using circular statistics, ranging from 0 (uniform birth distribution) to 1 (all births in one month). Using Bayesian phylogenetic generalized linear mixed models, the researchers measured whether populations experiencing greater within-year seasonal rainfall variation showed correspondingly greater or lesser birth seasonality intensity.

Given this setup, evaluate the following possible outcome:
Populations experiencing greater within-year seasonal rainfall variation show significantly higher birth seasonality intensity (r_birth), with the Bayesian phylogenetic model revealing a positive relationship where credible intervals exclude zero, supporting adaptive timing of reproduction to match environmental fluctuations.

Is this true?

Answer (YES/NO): NO